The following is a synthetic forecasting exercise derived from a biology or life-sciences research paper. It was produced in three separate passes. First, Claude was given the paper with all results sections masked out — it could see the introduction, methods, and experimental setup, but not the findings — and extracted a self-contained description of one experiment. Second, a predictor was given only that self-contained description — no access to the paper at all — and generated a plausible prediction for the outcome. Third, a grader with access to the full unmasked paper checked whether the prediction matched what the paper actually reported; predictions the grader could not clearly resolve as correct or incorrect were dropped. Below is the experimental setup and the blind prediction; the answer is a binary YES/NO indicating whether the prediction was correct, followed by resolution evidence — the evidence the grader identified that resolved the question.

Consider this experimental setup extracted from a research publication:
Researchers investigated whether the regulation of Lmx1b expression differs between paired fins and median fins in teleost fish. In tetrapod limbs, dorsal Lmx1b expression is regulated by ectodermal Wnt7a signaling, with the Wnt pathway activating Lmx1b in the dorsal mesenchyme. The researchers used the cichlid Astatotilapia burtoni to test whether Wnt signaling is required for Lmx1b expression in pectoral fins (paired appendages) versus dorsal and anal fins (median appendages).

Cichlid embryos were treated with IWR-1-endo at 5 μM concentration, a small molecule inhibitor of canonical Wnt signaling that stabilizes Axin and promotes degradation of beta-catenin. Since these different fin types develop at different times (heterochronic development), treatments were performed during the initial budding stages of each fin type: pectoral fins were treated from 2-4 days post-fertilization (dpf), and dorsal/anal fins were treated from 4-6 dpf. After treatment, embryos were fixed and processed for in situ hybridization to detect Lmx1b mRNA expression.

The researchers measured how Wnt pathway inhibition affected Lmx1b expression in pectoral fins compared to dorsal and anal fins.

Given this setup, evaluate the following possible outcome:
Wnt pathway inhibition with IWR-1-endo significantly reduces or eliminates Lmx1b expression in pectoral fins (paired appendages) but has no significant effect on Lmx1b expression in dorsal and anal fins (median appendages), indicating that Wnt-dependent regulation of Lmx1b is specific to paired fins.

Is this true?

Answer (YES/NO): YES